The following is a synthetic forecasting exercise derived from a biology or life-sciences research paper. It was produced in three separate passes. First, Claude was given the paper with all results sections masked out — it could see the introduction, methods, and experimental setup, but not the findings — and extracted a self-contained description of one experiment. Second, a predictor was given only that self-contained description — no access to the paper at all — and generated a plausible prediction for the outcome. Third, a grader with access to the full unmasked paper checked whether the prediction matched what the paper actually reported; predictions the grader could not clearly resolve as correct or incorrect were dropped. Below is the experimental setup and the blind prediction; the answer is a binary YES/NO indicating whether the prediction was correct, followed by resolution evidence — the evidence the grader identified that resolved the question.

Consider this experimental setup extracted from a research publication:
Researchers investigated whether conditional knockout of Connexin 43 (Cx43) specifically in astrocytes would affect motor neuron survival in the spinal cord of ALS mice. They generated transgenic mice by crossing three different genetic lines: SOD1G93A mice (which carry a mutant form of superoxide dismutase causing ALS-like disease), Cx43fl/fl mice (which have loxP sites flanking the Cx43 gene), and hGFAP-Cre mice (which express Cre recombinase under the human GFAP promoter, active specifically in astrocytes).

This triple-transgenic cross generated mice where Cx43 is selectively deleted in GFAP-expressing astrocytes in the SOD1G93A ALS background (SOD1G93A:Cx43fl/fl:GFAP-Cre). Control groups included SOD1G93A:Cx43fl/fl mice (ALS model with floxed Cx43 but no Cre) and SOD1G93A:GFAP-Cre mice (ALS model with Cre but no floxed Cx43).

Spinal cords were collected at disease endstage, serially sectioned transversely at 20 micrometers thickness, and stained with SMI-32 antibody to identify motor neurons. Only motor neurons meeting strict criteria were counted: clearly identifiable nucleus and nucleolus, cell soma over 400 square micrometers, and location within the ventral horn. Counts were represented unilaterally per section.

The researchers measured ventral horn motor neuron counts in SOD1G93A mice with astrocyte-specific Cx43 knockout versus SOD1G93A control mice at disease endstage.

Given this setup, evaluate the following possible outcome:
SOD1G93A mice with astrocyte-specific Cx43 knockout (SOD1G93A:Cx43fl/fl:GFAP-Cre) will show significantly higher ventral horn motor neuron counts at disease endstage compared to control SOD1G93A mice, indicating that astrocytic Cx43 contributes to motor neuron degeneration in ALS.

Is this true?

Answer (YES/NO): NO